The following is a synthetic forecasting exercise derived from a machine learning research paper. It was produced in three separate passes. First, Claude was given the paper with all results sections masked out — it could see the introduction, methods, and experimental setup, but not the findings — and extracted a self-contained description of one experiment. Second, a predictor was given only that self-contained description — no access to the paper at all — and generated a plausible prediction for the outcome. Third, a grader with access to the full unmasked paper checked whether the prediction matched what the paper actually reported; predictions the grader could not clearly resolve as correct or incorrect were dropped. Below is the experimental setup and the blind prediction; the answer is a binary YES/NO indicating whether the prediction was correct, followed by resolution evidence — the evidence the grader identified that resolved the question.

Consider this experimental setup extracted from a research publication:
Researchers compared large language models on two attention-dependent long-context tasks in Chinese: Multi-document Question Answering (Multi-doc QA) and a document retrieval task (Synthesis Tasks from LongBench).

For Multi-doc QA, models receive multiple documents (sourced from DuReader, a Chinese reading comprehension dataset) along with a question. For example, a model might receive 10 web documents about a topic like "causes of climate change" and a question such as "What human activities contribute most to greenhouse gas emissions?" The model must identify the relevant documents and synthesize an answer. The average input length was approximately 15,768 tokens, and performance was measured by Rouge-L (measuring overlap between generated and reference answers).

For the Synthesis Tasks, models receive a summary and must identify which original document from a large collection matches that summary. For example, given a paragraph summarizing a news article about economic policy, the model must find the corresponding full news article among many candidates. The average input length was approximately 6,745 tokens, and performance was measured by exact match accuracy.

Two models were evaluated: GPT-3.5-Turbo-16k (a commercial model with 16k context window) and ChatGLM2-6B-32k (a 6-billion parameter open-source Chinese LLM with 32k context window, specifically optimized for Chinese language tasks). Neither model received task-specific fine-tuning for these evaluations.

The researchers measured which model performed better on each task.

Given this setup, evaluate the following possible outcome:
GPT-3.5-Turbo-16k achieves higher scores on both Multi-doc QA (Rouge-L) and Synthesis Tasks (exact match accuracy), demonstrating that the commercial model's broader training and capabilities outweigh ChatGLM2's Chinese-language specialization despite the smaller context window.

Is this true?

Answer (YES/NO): NO